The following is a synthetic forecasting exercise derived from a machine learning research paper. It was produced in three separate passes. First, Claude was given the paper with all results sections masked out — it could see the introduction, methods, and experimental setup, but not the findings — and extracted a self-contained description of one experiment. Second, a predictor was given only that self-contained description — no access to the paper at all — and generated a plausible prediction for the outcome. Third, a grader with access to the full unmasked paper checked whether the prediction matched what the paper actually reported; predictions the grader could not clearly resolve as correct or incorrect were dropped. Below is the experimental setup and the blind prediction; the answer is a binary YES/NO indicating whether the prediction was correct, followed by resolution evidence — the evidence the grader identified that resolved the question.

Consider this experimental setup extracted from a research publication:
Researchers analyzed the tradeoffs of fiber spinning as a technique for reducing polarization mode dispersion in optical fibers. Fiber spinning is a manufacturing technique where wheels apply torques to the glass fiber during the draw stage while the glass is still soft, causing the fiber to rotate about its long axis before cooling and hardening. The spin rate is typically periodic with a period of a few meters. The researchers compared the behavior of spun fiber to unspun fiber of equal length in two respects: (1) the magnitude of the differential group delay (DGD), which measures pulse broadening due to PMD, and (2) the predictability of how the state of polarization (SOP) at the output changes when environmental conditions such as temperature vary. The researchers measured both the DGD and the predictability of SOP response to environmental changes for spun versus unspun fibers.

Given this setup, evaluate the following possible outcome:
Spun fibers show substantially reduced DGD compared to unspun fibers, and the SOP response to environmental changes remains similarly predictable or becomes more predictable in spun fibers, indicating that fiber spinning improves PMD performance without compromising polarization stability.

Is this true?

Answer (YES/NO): NO